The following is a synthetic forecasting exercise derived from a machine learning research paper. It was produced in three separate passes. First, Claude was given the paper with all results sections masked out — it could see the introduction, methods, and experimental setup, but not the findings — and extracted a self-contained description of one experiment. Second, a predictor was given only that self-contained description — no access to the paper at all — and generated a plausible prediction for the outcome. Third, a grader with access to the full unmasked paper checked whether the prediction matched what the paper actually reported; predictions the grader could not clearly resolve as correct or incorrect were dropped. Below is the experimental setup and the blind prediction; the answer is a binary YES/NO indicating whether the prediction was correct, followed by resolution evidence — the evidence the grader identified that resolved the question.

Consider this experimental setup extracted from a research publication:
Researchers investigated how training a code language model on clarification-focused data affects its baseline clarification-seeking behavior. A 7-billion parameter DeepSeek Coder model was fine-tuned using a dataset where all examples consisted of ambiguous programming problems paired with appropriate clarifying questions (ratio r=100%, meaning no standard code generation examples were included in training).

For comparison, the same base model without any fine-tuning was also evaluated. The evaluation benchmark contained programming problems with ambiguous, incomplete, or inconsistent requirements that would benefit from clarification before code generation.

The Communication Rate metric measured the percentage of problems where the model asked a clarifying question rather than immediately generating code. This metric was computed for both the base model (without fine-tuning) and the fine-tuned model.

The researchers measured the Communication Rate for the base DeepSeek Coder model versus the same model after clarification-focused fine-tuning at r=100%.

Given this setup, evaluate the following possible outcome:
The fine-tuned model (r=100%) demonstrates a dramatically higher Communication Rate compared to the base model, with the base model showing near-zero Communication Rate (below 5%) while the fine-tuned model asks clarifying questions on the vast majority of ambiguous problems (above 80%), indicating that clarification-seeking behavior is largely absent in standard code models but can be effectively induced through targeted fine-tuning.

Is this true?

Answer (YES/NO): NO